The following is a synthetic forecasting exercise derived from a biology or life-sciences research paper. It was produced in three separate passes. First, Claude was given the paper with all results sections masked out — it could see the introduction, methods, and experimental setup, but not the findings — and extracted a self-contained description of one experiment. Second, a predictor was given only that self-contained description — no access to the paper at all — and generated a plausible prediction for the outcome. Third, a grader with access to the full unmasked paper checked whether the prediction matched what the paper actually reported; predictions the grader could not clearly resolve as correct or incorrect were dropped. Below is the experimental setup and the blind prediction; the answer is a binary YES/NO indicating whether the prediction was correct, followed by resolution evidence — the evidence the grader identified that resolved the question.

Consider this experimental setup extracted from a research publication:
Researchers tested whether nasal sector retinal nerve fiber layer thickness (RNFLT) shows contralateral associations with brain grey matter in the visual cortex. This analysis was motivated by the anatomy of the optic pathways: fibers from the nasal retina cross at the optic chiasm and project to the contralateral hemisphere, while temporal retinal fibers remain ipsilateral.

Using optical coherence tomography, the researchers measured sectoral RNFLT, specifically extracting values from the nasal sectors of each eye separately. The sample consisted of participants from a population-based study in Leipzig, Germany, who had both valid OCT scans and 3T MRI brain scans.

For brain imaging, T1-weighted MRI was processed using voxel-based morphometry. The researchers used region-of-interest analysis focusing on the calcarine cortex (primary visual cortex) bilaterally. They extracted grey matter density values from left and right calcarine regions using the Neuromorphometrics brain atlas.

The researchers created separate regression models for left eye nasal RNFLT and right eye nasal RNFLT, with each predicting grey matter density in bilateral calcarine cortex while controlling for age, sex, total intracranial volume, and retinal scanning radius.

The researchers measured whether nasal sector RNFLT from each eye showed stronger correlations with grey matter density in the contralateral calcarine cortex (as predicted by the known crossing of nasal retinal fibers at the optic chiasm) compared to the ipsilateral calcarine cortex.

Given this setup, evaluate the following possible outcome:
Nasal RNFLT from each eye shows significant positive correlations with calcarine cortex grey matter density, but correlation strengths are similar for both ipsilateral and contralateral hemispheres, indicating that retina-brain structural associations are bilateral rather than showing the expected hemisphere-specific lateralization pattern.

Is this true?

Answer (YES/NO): NO